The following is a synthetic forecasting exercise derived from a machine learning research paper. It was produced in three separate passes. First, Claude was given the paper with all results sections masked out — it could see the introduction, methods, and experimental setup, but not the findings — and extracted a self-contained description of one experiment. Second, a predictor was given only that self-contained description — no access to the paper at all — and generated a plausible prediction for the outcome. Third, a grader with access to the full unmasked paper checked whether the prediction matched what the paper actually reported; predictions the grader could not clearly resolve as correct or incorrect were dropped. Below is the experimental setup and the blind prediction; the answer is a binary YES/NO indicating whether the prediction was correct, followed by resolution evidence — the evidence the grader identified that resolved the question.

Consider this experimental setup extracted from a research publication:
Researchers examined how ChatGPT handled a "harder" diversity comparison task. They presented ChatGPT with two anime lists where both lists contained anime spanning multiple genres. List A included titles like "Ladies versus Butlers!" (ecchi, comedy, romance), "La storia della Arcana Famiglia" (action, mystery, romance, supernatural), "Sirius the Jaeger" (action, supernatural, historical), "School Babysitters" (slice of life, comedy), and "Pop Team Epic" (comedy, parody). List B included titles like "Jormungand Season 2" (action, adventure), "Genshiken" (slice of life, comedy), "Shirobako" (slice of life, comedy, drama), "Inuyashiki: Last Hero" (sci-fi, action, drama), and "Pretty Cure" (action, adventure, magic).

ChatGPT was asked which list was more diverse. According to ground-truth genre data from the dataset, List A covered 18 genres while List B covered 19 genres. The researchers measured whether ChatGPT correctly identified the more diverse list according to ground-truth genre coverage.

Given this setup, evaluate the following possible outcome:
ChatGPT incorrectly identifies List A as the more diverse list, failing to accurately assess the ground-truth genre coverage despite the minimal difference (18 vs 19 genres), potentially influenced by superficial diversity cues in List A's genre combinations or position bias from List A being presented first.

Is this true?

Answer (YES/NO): NO